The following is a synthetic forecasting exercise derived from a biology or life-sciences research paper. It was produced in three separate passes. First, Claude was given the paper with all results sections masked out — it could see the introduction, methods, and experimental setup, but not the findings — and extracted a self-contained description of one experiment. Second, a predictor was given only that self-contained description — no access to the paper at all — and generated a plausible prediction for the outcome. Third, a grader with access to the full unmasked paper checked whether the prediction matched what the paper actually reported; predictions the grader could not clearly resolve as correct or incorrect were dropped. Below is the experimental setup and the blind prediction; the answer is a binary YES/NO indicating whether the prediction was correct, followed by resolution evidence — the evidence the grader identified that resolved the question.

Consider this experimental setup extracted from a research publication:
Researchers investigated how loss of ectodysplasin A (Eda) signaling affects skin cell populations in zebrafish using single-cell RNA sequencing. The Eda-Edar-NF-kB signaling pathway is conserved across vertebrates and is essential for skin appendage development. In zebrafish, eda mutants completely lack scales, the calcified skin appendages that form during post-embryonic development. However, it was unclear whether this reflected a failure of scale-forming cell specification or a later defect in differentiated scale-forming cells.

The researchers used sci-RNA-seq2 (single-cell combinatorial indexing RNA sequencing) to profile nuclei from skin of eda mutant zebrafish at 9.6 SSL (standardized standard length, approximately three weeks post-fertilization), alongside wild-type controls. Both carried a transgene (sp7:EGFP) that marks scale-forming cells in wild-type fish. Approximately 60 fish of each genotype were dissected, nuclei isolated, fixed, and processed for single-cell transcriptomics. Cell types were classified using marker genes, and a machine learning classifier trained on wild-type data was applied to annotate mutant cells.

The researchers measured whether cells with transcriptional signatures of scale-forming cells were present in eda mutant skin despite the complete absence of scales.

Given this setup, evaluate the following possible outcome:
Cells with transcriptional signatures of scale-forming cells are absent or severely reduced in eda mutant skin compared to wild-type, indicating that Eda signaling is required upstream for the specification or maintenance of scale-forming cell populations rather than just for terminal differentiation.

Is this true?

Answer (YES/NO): NO